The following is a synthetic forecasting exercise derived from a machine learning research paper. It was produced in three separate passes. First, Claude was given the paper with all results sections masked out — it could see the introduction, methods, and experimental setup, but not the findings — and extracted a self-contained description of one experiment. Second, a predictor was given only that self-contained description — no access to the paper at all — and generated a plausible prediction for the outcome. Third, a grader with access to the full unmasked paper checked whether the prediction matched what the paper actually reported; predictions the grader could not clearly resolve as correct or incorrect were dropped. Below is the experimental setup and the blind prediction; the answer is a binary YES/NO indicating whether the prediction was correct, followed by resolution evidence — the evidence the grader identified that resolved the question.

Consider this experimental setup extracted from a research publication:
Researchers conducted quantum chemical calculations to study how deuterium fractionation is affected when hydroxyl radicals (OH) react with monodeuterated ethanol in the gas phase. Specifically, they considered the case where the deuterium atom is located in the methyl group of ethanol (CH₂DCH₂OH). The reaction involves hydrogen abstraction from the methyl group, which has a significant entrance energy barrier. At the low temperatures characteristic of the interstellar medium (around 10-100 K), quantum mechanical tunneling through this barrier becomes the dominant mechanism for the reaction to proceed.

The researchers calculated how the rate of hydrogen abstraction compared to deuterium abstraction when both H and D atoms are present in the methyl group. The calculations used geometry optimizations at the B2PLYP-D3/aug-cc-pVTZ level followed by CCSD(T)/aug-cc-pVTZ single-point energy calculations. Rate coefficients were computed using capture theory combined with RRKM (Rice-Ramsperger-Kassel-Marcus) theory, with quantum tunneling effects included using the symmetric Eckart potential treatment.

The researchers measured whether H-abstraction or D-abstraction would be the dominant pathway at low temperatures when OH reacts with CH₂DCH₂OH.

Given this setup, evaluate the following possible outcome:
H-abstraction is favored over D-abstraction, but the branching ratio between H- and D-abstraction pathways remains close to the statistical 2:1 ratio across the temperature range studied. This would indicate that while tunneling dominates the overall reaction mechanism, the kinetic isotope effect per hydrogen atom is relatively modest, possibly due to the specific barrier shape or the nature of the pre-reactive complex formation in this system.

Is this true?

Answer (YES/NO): NO